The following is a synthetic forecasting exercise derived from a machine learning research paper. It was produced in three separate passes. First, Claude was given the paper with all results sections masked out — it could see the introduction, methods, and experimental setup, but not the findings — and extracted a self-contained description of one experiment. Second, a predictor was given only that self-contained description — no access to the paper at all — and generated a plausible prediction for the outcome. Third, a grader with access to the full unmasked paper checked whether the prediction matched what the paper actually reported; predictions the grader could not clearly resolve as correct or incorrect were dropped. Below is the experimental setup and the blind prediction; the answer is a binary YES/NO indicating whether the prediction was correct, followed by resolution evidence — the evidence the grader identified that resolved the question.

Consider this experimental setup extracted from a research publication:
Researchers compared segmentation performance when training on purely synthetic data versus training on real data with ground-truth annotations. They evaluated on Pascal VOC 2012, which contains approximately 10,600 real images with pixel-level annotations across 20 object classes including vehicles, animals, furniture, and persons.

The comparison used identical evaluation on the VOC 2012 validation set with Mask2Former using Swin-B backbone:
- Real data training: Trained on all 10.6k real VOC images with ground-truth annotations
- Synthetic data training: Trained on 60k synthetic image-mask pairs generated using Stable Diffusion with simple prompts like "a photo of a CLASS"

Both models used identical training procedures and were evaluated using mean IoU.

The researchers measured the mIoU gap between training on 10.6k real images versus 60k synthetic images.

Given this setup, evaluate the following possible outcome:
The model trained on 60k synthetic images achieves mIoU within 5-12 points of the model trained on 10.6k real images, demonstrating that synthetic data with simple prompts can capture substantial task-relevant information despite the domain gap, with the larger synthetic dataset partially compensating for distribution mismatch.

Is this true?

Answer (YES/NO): NO